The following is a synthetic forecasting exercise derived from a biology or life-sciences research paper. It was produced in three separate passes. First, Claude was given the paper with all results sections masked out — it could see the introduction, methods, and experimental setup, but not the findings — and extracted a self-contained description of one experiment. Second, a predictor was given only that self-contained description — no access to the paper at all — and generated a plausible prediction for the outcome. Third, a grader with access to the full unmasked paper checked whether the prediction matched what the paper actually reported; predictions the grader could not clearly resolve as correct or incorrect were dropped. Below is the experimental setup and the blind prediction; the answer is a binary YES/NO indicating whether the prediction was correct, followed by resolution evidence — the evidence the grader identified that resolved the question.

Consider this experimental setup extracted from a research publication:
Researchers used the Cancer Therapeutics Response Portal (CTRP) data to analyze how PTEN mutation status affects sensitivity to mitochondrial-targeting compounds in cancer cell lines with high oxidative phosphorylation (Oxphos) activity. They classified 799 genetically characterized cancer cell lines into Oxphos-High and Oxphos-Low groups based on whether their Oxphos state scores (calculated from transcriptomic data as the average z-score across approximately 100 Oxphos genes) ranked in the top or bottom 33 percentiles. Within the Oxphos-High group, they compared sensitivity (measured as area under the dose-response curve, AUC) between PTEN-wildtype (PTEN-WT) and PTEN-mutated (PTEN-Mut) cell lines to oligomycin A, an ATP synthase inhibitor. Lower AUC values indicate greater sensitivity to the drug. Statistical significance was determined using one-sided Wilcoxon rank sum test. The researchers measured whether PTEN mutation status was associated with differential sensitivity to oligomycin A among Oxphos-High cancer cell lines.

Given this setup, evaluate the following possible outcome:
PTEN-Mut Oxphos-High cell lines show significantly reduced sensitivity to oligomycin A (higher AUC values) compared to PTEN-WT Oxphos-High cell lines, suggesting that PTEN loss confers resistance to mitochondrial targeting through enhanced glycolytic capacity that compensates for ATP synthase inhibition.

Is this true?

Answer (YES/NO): NO